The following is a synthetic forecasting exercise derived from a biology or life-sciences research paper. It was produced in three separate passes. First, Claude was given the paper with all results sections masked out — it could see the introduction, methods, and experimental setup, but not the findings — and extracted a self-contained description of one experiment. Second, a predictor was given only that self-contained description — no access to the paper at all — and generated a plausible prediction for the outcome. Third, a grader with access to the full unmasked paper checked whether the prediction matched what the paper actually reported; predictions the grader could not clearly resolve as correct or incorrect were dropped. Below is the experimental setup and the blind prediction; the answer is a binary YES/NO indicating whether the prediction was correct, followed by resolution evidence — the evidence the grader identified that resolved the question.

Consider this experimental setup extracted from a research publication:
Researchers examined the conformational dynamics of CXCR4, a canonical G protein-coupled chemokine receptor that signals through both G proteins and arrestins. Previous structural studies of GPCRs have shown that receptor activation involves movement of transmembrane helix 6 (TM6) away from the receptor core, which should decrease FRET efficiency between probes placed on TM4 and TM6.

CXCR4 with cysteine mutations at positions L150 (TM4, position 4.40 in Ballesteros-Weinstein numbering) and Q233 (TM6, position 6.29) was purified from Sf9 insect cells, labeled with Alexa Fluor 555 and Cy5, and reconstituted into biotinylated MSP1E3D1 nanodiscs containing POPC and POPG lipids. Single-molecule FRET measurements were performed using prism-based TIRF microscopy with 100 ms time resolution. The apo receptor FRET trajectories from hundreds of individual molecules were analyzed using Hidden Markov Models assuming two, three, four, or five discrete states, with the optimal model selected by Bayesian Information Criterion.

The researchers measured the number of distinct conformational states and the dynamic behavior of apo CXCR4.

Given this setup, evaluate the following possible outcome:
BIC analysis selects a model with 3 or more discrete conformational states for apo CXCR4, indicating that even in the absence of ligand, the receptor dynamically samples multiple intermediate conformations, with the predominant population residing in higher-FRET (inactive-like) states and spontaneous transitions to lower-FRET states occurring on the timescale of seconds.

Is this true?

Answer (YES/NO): NO